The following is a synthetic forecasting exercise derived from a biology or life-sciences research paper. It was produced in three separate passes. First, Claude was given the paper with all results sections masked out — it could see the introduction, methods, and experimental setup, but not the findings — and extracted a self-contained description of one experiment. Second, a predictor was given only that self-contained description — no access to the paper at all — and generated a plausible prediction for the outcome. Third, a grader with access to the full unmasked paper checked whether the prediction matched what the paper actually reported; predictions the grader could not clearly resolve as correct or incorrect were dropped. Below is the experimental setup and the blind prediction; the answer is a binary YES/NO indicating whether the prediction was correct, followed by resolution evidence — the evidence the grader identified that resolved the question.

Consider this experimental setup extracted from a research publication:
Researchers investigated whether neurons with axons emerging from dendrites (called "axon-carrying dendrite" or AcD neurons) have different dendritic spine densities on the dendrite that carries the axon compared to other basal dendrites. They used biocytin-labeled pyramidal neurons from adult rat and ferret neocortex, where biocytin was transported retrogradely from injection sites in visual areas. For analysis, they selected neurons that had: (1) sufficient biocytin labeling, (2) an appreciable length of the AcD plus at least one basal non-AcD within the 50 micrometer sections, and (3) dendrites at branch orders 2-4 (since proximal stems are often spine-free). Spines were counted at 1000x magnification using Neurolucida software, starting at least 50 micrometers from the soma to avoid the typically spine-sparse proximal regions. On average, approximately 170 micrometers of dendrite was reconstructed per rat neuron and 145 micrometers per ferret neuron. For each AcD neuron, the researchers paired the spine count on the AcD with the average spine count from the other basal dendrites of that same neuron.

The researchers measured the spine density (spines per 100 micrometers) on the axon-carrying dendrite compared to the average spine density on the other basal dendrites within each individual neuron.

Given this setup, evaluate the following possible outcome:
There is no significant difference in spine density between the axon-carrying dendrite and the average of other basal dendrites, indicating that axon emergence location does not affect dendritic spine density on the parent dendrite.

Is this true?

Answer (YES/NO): YES